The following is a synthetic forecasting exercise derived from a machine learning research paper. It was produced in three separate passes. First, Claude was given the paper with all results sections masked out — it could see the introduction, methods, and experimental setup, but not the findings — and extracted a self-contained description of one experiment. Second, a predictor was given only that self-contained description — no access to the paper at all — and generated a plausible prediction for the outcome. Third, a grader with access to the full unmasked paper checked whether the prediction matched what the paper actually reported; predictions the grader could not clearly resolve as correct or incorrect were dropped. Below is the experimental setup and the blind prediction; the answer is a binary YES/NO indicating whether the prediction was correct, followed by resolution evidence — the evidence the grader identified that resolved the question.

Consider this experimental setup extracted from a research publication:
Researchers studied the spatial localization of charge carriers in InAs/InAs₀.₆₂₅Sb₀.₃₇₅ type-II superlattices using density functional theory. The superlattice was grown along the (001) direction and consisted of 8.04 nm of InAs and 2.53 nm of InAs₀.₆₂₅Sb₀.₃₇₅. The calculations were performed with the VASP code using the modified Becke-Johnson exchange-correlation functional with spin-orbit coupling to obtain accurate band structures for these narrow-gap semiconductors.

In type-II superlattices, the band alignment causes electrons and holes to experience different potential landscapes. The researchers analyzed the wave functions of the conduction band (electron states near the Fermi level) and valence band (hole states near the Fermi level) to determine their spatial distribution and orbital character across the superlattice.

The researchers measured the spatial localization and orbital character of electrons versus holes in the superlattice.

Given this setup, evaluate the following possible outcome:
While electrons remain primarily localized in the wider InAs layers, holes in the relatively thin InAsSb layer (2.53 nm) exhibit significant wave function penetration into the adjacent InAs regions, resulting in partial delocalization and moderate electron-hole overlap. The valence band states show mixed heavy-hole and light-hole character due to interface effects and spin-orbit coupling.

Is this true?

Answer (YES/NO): NO